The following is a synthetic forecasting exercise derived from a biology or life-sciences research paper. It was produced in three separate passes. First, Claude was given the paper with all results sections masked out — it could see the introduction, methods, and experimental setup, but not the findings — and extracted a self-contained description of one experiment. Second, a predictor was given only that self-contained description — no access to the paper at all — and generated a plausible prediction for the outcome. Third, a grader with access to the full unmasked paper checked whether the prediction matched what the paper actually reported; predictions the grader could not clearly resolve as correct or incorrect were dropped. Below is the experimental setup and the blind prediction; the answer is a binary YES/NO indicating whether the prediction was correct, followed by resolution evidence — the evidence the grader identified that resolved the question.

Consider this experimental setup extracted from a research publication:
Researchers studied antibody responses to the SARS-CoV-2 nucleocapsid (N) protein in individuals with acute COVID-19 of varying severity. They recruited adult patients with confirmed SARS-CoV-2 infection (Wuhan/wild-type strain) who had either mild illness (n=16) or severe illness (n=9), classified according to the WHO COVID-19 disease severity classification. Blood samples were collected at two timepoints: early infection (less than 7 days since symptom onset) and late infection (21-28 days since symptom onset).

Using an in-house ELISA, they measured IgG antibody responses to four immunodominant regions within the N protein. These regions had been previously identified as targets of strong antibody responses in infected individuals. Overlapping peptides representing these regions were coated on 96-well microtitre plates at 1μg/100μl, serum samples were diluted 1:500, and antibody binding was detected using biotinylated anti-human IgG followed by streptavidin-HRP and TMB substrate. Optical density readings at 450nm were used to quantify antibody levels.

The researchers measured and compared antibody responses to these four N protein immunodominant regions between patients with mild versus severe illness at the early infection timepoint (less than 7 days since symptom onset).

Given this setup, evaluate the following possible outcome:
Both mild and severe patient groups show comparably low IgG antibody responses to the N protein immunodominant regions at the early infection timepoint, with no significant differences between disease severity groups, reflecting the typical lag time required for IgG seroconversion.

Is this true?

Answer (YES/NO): NO